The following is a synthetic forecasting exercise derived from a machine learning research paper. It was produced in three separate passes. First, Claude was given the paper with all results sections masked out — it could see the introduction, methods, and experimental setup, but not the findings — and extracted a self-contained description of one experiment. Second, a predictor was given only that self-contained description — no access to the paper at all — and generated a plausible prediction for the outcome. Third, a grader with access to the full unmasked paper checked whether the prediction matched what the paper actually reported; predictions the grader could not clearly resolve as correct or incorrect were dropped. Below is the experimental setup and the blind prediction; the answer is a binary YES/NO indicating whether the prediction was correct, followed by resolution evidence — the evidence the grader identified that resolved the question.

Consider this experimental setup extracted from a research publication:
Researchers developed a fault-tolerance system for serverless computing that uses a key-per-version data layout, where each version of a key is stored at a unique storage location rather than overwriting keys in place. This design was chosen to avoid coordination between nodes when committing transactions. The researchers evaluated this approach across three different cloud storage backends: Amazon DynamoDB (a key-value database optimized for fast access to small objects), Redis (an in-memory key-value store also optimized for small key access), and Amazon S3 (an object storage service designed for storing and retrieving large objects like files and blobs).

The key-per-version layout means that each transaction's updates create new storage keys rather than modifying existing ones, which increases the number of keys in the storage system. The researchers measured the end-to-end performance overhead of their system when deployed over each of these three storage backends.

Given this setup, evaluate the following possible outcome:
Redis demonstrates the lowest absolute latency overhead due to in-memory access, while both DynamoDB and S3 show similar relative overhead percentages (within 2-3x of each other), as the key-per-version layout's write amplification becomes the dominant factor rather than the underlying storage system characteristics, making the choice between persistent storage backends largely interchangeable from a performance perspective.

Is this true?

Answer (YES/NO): NO